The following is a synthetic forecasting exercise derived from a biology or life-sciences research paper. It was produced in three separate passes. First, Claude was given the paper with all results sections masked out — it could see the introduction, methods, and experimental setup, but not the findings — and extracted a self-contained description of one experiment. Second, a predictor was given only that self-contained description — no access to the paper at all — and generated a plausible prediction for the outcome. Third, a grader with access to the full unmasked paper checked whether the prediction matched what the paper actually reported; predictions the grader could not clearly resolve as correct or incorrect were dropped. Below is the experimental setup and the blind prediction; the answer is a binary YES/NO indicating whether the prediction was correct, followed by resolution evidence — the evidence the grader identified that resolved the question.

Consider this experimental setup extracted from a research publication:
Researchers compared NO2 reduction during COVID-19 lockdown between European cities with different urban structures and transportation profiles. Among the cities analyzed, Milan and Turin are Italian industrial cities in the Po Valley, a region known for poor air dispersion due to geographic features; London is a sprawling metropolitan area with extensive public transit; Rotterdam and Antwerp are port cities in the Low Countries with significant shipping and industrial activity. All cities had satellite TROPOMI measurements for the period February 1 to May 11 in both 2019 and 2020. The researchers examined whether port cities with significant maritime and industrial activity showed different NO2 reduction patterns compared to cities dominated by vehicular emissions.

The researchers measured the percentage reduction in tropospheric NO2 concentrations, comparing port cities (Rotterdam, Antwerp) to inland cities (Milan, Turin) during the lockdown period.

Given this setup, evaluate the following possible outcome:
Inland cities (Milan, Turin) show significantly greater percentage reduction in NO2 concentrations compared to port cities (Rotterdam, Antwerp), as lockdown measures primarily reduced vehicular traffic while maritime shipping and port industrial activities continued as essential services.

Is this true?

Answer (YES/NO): YES